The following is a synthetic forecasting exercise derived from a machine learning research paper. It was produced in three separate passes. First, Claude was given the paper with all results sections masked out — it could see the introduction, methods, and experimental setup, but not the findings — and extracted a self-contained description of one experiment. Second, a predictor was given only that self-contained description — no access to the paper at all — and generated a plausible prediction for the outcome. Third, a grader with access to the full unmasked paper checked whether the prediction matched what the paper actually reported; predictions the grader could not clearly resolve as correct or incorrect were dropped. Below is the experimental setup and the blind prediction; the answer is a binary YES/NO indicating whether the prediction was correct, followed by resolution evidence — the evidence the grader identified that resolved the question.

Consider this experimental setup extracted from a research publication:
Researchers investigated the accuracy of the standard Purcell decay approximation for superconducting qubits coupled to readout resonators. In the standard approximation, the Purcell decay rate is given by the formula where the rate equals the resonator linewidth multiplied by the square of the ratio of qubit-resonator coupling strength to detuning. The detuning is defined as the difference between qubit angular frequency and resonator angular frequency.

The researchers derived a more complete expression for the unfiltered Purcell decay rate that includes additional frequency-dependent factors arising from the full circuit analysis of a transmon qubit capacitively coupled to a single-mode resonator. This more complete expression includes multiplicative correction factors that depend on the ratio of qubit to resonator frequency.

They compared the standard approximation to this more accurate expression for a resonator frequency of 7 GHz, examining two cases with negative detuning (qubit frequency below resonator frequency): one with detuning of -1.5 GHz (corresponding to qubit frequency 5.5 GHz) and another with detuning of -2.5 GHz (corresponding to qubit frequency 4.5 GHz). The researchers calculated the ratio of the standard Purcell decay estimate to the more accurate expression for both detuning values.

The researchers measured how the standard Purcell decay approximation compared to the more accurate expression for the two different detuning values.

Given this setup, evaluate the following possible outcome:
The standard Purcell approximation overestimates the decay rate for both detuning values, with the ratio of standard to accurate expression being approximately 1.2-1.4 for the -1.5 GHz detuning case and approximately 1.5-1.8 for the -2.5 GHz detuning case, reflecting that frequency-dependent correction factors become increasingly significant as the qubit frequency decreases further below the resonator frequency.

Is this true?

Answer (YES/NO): NO